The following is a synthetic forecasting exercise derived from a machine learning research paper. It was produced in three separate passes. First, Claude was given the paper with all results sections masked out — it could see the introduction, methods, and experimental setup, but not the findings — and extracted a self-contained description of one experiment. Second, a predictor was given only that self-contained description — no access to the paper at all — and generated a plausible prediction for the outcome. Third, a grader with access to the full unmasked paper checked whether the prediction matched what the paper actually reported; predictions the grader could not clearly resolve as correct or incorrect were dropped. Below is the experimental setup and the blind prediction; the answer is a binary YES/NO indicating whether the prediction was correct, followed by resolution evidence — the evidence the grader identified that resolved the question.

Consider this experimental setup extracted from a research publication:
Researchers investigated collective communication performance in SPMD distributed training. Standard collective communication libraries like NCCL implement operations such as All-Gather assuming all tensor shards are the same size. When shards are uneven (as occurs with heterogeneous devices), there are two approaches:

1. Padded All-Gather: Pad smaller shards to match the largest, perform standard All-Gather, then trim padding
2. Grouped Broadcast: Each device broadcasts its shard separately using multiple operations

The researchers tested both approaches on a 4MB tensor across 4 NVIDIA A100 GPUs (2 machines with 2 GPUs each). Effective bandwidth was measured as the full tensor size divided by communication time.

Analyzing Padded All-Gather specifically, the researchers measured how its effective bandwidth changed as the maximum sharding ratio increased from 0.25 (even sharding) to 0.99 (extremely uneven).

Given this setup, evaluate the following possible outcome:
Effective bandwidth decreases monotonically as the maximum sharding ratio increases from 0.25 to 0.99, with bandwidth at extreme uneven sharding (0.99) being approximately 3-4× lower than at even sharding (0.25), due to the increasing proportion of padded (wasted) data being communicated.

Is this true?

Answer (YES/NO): YES